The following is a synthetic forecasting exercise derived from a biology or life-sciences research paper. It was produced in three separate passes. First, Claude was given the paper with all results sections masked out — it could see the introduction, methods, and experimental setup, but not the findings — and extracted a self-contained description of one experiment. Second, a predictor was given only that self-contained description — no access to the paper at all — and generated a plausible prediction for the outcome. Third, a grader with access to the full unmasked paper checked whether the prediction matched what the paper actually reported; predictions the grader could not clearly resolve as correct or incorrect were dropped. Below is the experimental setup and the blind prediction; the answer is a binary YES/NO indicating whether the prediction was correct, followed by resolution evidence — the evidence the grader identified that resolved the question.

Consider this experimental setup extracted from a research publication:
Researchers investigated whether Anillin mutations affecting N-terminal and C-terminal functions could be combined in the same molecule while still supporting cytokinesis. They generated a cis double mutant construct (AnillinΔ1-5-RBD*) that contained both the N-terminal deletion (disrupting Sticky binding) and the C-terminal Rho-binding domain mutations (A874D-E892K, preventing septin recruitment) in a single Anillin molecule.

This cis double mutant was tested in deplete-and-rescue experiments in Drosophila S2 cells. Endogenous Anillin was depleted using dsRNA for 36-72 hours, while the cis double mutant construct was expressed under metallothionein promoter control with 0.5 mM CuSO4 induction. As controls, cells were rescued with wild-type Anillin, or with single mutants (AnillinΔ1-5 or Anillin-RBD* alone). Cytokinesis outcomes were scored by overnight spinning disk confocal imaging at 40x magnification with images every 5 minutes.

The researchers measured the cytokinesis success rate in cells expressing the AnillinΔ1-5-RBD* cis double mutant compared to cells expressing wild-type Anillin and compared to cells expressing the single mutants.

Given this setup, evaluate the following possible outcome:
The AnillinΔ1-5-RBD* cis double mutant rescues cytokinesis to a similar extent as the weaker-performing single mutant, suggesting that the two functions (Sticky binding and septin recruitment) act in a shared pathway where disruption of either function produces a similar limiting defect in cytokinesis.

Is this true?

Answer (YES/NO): NO